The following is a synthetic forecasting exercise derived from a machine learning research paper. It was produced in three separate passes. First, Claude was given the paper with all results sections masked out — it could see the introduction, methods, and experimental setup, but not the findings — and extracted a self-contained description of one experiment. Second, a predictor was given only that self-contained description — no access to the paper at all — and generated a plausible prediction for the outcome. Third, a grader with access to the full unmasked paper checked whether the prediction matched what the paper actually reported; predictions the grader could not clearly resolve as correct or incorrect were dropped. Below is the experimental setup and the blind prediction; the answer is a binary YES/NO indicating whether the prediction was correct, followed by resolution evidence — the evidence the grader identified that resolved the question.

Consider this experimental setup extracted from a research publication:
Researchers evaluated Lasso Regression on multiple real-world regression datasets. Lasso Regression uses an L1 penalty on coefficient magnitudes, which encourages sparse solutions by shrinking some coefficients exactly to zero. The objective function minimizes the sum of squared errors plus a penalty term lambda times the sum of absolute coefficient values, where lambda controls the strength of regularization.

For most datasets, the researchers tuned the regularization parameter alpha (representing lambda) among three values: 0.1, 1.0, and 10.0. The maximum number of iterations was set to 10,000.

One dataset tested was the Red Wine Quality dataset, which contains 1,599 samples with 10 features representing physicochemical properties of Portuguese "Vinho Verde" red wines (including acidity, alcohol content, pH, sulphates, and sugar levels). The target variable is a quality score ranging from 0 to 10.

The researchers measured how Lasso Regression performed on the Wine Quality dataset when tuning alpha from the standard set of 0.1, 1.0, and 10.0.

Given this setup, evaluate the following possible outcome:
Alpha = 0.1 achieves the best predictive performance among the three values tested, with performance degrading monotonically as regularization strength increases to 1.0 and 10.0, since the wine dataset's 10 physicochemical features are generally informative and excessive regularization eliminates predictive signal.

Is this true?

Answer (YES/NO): NO